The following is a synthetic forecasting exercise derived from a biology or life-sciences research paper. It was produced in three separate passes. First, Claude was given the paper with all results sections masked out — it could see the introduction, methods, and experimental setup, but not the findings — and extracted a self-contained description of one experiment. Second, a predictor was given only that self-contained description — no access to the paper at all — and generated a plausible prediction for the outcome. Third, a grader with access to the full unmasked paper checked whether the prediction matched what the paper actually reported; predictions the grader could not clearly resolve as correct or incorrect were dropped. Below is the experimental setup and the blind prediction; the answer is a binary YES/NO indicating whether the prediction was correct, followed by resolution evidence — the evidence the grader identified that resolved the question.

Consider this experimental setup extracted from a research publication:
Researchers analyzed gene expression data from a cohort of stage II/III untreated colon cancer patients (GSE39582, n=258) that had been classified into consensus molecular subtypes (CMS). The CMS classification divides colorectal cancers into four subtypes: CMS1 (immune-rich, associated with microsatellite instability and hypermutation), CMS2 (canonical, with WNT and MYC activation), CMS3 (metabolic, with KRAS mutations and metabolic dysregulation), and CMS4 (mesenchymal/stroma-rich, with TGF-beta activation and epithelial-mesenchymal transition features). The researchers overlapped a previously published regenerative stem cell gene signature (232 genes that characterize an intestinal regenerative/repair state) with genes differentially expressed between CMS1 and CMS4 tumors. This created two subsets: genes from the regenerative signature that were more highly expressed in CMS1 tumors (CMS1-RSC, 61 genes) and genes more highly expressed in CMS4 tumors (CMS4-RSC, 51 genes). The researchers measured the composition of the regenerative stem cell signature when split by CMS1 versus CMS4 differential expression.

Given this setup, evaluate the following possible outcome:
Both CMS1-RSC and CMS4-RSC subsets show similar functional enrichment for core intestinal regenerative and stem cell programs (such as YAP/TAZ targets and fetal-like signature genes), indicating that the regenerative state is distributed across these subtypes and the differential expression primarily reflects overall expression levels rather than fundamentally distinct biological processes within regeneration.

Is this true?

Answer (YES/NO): NO